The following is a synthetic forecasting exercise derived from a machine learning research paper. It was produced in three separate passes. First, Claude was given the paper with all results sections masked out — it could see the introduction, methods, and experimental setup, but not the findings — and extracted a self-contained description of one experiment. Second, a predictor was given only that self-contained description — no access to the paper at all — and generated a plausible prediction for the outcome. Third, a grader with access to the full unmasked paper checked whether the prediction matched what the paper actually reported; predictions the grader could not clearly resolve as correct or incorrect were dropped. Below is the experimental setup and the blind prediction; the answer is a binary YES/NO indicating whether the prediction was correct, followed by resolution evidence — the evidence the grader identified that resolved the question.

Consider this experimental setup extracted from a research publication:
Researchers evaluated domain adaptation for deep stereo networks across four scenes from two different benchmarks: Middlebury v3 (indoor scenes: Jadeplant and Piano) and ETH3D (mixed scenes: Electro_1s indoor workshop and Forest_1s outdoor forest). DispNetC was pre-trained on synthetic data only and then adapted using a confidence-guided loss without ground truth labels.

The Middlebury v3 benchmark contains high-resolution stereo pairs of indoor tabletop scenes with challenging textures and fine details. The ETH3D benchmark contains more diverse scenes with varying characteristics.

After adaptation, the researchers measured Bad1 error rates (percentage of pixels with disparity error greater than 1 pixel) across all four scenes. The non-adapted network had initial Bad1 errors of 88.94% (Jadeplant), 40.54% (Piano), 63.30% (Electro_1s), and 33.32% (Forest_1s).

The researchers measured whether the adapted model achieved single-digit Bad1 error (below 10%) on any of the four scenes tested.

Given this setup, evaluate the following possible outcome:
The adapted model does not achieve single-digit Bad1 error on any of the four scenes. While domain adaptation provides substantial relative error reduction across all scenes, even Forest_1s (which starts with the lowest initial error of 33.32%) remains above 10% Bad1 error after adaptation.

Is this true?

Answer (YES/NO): NO